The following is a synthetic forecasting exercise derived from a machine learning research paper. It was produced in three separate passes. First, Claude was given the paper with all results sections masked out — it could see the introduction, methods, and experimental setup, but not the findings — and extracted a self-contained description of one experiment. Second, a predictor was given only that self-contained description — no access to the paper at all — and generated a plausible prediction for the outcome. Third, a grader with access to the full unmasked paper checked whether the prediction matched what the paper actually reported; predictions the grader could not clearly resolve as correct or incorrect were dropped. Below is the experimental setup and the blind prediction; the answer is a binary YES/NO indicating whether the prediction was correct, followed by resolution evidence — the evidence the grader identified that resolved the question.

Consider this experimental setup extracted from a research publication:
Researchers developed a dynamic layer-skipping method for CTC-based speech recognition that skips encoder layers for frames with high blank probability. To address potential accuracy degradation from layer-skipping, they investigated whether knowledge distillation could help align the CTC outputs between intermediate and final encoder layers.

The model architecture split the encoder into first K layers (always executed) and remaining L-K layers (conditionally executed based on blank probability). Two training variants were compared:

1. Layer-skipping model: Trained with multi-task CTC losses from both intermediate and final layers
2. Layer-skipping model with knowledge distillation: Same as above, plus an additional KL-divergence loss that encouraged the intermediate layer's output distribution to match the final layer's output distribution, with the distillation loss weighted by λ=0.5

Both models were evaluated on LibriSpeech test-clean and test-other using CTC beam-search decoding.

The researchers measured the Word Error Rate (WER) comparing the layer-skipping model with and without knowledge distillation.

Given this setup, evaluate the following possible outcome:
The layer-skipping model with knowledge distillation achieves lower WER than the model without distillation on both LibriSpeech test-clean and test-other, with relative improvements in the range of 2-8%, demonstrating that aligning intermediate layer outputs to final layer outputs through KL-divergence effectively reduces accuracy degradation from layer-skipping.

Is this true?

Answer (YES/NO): YES